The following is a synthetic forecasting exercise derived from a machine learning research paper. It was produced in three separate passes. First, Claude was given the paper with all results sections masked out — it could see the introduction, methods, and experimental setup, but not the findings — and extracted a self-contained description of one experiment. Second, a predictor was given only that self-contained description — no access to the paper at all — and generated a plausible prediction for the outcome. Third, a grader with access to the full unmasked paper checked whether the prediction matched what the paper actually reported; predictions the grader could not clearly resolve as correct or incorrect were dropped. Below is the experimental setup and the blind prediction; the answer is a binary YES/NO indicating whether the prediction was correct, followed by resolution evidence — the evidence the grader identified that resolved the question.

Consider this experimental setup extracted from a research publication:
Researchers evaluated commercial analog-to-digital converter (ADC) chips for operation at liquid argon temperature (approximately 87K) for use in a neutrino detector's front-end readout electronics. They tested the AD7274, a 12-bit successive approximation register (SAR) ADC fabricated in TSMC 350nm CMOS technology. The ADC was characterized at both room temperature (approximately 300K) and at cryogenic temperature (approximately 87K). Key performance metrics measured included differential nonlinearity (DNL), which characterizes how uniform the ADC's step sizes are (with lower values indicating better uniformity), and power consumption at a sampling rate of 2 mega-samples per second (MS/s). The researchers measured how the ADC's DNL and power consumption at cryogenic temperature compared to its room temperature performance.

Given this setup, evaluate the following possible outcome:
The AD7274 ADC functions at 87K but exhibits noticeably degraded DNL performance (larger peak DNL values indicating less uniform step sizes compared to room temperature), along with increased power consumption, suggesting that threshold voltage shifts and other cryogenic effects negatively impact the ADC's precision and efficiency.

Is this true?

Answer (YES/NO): NO